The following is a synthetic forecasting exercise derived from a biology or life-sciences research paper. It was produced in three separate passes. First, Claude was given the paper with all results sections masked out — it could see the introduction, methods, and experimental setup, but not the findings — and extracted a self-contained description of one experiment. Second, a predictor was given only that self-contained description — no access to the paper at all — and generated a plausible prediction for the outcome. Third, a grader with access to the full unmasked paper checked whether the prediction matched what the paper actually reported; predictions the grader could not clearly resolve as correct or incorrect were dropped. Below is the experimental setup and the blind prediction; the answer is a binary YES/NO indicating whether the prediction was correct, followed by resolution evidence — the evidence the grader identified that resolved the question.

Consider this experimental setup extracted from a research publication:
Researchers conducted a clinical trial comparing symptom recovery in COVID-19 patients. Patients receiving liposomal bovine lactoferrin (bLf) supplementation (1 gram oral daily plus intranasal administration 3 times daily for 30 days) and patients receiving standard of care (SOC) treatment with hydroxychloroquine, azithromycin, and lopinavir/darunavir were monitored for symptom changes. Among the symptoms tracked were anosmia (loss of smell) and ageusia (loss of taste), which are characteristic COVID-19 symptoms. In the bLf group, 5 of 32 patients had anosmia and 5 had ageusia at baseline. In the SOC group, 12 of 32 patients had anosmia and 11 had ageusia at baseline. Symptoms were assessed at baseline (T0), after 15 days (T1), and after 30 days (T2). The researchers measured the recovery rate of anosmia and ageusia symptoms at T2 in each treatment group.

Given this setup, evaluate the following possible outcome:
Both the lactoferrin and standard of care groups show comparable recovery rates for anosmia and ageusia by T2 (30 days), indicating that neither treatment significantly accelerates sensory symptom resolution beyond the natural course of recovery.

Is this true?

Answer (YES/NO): NO